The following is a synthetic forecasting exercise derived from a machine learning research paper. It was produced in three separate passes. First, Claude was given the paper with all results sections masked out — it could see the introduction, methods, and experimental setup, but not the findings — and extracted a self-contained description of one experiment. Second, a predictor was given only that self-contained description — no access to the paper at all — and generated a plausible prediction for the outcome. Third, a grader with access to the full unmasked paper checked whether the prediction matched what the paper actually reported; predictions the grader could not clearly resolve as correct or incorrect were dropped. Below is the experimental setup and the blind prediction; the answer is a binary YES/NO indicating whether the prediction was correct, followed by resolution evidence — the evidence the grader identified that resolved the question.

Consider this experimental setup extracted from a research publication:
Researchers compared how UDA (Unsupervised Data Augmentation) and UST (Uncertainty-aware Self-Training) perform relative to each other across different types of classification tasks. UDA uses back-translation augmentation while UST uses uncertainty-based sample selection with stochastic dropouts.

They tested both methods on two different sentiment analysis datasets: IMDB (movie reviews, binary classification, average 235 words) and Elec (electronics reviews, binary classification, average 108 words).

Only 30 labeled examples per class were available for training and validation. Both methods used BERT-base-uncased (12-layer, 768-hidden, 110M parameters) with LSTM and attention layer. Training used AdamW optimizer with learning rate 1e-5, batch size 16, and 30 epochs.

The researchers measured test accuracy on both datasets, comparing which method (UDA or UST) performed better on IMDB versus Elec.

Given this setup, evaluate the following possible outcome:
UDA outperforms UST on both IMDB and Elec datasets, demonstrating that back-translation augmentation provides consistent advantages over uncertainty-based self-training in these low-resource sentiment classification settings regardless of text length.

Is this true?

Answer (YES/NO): NO